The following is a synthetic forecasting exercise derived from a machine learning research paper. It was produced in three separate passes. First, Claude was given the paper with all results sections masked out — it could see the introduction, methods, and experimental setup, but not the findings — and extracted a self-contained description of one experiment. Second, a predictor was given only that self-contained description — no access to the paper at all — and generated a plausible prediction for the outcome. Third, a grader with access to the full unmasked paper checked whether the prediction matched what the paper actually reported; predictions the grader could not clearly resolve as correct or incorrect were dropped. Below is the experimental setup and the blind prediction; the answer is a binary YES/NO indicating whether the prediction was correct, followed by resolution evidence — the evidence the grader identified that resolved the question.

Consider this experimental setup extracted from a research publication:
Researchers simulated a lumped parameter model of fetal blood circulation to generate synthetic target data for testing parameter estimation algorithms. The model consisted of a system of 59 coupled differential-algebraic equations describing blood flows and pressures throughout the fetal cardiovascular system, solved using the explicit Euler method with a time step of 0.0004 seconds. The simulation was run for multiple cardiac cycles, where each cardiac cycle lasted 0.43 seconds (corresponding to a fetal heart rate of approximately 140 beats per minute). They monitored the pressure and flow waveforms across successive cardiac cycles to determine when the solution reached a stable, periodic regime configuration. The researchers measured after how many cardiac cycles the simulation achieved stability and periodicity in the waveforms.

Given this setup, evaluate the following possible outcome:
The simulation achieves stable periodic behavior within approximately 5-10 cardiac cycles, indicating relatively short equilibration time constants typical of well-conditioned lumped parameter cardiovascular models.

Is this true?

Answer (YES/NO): NO